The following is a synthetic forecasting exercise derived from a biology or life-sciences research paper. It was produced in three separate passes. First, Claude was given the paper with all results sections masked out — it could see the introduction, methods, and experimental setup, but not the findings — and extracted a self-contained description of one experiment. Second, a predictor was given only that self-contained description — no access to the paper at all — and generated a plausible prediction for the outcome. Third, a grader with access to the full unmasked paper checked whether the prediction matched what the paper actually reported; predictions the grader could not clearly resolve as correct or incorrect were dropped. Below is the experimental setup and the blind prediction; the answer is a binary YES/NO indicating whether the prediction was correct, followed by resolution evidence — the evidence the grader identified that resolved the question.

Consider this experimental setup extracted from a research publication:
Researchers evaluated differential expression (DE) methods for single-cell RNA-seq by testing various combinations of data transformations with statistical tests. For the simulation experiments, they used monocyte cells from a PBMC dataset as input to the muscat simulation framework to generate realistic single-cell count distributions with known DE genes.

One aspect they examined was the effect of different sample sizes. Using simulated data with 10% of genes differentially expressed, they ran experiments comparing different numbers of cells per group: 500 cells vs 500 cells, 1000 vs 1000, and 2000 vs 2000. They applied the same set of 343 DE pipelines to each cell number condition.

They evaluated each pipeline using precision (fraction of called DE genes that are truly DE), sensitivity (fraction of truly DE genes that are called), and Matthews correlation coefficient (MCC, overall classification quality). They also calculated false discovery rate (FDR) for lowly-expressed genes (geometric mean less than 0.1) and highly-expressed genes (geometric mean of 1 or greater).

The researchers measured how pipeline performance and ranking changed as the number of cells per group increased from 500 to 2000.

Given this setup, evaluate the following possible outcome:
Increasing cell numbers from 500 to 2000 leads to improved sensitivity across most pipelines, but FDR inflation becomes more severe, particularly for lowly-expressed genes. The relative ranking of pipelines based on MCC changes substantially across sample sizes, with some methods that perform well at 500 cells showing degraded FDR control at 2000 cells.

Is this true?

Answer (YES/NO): NO